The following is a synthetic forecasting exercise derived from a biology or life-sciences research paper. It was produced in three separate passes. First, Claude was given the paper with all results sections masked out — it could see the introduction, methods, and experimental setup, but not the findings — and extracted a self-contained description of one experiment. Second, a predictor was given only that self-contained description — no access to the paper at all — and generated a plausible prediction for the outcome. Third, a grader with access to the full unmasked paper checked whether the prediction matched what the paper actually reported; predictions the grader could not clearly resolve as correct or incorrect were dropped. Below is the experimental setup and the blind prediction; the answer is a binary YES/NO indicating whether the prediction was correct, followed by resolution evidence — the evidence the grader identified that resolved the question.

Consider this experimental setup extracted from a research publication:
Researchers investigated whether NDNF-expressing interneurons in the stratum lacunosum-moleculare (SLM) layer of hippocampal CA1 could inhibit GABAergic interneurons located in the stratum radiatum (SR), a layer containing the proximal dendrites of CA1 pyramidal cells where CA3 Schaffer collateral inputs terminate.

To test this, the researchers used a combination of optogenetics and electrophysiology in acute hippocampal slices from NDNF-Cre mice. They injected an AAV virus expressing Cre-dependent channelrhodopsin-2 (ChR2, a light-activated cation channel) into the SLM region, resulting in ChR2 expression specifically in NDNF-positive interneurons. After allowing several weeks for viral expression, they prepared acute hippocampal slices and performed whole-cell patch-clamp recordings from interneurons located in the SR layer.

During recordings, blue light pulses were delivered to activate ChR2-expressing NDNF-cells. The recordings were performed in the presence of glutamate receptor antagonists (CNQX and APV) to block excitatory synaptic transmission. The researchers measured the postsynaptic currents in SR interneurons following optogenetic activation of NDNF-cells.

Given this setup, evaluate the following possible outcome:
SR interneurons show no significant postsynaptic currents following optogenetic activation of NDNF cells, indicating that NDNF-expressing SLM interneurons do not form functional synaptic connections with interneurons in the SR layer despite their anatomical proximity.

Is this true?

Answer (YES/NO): NO